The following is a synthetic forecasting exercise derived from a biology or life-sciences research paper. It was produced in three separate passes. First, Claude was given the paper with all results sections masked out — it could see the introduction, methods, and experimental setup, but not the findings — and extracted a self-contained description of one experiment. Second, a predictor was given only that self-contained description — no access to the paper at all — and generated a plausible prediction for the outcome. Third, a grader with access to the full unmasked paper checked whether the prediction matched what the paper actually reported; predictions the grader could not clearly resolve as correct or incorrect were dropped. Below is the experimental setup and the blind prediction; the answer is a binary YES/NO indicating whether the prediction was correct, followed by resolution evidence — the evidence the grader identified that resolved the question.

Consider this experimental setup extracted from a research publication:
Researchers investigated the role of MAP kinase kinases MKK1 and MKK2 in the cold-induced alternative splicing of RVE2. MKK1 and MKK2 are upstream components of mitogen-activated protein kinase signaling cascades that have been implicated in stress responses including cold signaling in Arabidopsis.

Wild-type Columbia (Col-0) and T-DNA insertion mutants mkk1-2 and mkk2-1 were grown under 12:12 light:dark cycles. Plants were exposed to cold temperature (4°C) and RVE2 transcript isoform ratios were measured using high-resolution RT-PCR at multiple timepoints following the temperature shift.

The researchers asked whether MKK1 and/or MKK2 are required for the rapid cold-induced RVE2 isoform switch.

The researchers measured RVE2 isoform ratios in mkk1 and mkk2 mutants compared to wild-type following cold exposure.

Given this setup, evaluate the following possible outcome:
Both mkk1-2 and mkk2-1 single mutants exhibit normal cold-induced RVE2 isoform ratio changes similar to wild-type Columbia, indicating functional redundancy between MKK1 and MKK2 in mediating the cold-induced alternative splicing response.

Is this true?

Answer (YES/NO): NO